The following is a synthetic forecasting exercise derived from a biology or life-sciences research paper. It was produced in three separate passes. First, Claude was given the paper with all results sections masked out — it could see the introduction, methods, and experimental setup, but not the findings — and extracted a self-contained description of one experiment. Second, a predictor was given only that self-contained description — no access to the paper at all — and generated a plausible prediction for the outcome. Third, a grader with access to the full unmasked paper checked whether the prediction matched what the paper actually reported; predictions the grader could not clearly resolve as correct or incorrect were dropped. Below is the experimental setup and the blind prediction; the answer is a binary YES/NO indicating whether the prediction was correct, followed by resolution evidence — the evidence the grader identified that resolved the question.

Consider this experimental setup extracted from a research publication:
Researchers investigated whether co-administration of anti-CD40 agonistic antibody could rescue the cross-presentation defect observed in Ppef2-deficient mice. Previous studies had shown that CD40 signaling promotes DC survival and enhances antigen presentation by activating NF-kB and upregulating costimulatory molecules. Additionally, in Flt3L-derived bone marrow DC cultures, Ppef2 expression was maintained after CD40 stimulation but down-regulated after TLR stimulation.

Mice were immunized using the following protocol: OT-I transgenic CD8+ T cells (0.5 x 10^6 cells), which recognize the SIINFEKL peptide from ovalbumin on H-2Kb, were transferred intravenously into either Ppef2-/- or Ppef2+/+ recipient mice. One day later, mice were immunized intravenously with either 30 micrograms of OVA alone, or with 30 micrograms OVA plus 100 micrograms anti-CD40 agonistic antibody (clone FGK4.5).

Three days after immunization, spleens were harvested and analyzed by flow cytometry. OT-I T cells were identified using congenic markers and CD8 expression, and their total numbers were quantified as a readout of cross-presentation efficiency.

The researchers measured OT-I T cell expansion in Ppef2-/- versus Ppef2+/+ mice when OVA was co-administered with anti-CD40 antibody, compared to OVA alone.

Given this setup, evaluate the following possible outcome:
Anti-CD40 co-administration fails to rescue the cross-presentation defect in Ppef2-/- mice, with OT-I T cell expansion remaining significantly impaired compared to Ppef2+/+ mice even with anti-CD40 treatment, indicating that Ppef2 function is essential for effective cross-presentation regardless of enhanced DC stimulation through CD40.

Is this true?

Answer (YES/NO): YES